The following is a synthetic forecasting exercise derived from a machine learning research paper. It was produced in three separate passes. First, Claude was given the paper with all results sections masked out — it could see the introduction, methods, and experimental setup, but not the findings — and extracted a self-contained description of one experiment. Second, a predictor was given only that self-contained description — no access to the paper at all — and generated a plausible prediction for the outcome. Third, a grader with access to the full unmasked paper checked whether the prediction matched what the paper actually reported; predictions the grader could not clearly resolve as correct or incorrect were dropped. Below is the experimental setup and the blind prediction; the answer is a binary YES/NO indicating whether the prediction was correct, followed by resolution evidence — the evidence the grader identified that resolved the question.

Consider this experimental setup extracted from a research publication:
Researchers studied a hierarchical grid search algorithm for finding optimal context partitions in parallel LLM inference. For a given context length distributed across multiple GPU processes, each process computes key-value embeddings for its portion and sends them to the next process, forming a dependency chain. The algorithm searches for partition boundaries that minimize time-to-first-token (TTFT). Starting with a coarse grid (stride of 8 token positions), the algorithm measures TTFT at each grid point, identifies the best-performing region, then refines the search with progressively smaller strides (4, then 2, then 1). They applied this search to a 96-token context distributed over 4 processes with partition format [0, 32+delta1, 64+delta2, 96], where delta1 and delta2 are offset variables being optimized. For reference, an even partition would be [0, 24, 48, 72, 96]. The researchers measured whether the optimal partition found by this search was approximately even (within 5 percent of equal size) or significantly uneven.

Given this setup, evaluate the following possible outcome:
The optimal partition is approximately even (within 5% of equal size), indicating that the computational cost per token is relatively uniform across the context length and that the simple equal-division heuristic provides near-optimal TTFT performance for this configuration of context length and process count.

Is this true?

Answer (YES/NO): NO